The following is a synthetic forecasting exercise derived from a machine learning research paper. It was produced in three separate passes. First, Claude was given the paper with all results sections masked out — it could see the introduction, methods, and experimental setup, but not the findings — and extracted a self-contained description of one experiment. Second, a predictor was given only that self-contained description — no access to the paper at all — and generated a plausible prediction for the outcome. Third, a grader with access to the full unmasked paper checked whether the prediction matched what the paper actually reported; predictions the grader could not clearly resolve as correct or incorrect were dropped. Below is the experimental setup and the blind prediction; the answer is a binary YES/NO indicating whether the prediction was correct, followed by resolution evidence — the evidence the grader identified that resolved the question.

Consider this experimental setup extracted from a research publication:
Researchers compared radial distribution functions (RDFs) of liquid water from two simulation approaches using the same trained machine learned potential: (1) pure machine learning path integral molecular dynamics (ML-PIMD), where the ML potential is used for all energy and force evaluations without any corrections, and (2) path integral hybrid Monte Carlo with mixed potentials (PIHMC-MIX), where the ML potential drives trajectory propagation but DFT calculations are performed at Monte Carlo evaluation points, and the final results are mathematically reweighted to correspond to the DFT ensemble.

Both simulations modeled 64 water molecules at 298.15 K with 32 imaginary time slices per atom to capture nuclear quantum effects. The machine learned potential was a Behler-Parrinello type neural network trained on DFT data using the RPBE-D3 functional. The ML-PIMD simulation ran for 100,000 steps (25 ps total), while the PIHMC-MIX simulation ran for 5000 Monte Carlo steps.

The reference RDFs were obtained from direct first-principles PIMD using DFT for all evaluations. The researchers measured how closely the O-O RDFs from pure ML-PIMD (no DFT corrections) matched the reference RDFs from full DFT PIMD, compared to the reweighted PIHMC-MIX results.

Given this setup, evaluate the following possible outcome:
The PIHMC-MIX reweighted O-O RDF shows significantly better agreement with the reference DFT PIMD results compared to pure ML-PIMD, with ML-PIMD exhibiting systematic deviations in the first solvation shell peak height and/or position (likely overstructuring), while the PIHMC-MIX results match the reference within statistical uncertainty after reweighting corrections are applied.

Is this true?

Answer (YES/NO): NO